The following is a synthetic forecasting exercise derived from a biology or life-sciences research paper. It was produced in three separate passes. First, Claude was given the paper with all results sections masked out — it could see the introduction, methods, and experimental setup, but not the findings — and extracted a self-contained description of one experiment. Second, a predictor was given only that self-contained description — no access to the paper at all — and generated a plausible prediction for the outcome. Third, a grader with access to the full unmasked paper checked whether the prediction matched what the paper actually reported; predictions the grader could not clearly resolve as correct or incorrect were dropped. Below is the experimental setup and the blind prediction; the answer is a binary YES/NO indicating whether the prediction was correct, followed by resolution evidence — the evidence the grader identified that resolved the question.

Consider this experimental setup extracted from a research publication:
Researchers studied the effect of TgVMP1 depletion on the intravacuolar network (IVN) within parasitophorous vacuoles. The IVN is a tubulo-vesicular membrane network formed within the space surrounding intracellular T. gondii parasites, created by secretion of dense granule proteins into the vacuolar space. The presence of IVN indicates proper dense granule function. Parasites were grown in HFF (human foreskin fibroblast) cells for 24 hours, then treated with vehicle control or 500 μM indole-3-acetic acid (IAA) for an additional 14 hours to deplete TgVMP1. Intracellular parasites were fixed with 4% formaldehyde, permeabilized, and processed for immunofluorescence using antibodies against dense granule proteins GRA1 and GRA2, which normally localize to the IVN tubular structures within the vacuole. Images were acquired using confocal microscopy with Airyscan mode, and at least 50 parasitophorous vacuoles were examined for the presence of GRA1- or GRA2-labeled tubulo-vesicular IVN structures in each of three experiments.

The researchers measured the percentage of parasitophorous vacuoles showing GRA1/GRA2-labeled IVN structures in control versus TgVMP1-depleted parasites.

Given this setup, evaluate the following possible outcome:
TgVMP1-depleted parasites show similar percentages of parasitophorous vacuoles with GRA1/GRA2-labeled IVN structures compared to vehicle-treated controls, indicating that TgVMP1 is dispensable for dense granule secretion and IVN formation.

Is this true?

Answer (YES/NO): NO